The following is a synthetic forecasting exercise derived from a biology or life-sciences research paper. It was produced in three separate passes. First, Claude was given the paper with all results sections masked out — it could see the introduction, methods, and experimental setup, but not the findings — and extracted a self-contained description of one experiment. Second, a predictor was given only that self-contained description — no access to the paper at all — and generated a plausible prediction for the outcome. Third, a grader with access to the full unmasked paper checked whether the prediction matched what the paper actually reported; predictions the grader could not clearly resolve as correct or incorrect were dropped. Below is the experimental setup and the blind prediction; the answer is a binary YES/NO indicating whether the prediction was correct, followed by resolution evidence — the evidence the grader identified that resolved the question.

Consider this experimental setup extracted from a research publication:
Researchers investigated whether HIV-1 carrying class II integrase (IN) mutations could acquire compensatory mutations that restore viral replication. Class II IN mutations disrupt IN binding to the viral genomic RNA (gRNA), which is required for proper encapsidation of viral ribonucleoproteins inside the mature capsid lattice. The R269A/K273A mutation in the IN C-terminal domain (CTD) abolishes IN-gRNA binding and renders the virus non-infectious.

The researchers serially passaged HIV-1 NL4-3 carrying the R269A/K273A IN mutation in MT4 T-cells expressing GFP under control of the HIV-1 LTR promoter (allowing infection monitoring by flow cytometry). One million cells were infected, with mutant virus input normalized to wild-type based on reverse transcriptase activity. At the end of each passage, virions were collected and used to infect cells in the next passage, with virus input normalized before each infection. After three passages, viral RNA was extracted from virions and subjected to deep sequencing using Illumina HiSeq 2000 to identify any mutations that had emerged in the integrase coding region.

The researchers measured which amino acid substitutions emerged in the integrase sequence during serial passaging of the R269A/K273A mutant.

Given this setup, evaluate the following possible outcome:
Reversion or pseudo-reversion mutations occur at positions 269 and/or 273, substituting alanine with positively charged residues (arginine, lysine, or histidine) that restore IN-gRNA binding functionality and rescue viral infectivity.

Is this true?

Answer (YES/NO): NO